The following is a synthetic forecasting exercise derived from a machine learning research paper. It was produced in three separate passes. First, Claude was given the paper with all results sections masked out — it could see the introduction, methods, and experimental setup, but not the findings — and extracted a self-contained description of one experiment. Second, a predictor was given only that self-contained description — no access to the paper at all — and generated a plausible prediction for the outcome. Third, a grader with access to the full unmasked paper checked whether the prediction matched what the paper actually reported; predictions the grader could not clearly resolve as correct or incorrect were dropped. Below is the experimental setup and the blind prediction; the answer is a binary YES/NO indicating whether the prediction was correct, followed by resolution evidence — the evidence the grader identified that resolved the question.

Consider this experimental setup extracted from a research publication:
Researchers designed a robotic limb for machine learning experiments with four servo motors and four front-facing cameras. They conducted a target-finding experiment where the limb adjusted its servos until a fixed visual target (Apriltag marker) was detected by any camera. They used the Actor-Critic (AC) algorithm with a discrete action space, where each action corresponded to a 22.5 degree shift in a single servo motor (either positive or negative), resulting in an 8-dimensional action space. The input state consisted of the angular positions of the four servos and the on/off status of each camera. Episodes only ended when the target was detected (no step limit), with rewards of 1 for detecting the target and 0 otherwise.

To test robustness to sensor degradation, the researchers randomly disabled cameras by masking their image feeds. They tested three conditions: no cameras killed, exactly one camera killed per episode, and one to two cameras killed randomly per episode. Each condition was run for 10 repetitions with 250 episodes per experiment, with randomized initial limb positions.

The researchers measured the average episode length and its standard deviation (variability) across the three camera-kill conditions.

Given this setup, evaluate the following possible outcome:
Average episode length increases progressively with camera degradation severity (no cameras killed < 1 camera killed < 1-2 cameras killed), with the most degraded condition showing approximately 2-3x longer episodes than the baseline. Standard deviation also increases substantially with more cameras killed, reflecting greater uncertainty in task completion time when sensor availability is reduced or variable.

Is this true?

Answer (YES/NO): NO